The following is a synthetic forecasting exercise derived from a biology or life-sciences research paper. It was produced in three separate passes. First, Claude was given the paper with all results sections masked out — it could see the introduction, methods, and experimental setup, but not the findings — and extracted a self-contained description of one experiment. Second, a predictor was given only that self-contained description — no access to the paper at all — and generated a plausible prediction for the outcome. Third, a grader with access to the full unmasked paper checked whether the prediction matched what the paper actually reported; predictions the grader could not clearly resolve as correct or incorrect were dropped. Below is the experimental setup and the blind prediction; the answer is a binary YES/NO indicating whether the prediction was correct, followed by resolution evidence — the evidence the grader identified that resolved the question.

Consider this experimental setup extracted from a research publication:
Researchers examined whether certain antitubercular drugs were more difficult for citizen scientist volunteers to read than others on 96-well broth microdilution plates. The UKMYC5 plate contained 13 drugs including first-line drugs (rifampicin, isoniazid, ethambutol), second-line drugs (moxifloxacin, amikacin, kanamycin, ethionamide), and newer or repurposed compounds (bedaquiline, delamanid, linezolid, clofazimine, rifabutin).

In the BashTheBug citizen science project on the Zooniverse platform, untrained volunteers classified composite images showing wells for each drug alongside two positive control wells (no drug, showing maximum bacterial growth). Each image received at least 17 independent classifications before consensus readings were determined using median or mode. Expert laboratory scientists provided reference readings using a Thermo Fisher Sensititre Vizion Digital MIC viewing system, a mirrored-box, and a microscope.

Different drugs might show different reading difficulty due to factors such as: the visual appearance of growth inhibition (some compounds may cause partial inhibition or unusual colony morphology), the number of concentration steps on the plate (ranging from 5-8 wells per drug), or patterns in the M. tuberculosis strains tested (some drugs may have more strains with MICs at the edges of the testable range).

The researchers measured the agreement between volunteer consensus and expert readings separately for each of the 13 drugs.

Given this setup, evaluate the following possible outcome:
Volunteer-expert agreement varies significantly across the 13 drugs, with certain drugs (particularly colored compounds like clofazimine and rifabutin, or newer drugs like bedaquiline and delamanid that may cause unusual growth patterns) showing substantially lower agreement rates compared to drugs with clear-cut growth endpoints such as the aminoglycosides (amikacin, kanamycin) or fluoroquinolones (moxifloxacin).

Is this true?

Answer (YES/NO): NO